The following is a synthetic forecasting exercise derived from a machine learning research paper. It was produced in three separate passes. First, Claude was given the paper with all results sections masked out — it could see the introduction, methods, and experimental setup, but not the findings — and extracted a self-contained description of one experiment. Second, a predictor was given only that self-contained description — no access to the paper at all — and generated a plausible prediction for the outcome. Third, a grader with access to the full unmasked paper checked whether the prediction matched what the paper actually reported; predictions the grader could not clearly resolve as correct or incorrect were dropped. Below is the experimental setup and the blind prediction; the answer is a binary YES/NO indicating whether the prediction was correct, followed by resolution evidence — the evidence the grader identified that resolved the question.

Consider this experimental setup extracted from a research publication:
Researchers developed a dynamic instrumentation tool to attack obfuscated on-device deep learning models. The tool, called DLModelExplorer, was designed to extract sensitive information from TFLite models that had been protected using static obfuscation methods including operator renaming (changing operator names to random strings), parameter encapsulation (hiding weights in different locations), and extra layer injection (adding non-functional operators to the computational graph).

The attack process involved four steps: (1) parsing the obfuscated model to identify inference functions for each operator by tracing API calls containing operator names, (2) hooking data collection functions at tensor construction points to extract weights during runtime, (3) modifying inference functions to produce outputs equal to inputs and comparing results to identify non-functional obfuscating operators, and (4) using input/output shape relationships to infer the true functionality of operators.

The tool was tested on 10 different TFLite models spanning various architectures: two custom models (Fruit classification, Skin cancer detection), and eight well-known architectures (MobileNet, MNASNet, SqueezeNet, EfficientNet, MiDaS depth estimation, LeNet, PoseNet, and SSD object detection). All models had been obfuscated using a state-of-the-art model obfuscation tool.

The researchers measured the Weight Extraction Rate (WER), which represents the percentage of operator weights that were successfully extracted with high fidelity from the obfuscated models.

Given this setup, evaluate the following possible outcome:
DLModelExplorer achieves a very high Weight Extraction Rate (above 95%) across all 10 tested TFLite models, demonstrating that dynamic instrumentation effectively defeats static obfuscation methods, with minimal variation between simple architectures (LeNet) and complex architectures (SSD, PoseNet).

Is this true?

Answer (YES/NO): YES